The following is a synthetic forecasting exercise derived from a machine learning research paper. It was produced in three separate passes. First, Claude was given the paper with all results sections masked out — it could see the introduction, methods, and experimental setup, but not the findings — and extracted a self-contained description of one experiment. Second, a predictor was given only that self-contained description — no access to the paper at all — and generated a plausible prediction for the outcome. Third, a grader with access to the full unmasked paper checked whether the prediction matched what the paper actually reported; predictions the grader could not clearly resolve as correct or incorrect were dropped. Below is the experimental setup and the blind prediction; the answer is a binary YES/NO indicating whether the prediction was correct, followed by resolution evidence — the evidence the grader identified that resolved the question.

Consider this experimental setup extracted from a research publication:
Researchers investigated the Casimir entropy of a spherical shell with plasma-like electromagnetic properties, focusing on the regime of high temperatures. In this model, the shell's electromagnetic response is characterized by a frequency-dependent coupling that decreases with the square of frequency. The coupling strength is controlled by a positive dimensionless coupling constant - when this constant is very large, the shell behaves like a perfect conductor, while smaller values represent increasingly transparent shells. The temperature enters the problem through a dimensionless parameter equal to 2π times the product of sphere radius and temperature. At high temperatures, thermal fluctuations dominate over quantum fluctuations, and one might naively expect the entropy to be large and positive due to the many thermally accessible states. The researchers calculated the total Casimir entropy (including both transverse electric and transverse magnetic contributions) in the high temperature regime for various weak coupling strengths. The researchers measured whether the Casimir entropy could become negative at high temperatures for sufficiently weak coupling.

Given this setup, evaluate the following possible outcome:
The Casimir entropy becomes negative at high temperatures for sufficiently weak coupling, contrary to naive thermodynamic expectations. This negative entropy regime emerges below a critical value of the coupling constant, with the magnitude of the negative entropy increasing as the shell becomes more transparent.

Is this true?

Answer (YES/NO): NO